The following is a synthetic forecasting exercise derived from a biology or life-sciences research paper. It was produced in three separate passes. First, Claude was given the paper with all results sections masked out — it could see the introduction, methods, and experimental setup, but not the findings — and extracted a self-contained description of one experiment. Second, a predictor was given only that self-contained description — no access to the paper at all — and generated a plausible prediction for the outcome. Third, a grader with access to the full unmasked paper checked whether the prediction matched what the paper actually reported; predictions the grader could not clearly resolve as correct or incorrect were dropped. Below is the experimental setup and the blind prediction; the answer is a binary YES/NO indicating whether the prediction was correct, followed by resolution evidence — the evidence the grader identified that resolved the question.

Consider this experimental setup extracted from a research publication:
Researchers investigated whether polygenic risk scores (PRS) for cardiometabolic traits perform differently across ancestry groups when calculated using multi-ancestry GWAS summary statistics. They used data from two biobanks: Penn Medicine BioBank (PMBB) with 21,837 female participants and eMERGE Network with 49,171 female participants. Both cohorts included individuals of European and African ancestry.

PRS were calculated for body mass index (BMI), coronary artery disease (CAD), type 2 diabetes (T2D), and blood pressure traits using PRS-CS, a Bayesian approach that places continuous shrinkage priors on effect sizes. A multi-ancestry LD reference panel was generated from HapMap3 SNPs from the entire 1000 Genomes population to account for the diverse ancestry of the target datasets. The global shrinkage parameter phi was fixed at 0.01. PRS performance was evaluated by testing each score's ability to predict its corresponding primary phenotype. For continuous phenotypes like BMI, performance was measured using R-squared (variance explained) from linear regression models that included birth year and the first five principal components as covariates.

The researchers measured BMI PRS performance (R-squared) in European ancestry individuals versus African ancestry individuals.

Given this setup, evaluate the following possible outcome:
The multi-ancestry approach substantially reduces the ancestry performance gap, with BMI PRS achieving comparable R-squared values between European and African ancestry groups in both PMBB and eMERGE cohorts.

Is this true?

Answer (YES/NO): NO